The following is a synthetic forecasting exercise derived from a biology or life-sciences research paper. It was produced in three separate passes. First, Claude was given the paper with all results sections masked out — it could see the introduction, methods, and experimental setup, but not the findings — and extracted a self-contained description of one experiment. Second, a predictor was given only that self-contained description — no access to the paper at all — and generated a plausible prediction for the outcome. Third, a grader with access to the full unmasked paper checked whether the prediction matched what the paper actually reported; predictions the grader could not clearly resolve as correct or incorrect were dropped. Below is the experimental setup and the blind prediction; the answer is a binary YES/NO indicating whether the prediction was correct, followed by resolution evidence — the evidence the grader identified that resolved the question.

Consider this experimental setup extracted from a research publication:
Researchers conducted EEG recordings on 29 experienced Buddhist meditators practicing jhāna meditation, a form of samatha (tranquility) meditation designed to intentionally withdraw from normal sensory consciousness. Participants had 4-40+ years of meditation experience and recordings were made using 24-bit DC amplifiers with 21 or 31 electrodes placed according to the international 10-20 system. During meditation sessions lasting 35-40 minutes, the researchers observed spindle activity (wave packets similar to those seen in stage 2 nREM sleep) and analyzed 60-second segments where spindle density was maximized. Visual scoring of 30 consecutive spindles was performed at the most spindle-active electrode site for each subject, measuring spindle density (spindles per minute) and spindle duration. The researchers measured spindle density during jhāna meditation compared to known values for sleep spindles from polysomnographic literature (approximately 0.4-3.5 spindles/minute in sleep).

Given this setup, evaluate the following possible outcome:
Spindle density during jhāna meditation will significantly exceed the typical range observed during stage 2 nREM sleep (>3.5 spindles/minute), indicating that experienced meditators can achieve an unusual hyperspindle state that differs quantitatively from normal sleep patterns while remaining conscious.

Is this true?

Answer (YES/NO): YES